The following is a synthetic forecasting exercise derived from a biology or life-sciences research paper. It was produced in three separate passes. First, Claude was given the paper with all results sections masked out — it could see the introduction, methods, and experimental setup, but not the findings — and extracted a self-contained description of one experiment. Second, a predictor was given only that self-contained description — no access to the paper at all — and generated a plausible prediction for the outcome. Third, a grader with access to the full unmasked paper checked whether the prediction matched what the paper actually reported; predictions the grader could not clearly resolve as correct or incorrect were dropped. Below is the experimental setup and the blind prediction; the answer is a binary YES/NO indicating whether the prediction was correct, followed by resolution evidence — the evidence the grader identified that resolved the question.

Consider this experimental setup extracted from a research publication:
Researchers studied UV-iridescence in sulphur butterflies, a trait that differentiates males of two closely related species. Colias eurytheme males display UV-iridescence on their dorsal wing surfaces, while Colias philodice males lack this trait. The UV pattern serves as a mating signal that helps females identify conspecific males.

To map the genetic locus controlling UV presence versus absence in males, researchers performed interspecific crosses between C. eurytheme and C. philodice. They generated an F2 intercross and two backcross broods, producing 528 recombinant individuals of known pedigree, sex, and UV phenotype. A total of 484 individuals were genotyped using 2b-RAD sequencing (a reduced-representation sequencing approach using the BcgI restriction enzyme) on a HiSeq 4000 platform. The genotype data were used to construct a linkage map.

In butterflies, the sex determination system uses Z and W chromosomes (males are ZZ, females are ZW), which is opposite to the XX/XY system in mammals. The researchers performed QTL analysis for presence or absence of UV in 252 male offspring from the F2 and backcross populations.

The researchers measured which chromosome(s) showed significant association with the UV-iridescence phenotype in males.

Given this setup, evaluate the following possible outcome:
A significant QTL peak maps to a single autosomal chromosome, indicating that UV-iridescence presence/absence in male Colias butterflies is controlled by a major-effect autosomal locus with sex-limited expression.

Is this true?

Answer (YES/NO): NO